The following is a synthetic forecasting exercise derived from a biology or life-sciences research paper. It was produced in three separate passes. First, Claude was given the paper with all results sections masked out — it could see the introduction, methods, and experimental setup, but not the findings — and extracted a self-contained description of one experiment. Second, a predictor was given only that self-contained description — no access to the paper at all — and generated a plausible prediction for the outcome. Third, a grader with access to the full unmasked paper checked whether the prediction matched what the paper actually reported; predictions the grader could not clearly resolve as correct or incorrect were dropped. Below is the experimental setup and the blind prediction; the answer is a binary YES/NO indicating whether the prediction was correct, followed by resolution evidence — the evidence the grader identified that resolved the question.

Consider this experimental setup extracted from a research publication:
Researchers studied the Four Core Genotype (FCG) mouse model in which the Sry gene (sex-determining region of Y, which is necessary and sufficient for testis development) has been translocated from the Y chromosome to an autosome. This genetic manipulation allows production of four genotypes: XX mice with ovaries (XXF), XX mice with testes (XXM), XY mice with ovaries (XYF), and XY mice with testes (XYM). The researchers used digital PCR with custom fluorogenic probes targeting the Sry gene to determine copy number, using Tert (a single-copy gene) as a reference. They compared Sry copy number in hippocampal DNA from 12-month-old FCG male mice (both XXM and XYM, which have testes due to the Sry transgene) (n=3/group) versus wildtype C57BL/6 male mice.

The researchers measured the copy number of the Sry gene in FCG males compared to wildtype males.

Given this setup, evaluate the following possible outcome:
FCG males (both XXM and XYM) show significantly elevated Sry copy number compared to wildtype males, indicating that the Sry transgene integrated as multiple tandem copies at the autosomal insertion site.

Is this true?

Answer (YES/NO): YES